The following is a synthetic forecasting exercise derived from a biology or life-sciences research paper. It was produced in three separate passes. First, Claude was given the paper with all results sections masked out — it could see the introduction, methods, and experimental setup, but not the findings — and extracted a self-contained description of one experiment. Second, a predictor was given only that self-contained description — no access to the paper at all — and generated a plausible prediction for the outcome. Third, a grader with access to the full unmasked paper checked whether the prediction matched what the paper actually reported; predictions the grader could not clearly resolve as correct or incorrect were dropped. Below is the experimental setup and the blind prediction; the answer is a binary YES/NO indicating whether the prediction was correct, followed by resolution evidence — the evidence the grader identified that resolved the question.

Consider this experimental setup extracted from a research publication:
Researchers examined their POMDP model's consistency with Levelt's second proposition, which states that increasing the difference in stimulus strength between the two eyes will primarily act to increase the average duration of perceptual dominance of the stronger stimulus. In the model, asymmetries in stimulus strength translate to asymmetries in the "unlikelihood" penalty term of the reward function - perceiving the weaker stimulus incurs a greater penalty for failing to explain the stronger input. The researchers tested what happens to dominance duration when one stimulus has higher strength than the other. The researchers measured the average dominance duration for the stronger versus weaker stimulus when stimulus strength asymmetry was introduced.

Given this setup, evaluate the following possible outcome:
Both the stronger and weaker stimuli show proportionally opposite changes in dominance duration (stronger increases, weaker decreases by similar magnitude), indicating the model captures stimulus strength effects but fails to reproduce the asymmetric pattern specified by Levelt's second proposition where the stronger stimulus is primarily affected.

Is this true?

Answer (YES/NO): NO